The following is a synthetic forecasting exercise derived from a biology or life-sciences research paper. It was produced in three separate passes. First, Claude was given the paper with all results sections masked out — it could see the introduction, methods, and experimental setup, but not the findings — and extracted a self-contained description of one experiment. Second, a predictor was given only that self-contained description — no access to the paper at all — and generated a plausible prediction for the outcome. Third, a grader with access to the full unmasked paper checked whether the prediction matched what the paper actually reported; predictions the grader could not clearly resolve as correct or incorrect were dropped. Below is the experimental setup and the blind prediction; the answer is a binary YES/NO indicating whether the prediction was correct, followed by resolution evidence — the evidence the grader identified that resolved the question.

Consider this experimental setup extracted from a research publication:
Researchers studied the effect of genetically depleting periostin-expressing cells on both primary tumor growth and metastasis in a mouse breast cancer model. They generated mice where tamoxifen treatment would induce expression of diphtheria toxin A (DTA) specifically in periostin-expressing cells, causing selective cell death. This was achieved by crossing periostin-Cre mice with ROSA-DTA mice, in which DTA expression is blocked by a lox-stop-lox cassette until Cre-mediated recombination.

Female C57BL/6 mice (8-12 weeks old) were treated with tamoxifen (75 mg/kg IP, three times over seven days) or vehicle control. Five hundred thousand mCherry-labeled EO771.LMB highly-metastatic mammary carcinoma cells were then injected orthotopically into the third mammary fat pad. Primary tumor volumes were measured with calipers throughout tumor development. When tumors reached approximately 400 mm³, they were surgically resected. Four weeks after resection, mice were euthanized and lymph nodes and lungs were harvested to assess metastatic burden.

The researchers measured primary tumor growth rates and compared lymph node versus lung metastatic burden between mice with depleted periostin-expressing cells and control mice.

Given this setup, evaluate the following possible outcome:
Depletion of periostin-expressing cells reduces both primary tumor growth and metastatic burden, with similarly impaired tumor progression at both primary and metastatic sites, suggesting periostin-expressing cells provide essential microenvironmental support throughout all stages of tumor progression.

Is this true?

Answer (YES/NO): NO